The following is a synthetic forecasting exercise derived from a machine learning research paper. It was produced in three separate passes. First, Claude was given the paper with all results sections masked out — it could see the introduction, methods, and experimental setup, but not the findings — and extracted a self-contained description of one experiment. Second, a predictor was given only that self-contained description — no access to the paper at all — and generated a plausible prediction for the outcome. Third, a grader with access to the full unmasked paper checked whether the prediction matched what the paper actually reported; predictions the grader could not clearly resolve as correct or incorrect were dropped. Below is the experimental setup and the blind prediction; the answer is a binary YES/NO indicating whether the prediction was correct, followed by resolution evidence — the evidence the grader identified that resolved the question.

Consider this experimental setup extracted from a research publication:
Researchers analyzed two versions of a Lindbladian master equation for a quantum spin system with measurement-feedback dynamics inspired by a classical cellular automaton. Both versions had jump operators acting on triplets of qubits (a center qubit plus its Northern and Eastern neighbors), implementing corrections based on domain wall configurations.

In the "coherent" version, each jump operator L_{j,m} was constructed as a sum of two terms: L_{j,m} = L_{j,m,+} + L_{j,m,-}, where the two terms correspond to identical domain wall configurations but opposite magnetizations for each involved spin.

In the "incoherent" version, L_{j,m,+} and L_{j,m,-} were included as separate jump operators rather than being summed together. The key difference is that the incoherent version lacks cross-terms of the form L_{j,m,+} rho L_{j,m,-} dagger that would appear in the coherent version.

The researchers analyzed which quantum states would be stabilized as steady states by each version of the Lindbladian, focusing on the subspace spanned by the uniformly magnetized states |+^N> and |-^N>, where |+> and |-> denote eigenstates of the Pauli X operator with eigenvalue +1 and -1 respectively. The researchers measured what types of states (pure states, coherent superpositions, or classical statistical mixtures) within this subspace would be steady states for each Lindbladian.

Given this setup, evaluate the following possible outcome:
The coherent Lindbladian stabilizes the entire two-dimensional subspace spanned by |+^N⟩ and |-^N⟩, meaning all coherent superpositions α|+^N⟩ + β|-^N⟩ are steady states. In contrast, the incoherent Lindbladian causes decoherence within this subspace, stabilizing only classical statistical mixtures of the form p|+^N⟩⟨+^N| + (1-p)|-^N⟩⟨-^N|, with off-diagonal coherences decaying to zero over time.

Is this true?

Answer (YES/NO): YES